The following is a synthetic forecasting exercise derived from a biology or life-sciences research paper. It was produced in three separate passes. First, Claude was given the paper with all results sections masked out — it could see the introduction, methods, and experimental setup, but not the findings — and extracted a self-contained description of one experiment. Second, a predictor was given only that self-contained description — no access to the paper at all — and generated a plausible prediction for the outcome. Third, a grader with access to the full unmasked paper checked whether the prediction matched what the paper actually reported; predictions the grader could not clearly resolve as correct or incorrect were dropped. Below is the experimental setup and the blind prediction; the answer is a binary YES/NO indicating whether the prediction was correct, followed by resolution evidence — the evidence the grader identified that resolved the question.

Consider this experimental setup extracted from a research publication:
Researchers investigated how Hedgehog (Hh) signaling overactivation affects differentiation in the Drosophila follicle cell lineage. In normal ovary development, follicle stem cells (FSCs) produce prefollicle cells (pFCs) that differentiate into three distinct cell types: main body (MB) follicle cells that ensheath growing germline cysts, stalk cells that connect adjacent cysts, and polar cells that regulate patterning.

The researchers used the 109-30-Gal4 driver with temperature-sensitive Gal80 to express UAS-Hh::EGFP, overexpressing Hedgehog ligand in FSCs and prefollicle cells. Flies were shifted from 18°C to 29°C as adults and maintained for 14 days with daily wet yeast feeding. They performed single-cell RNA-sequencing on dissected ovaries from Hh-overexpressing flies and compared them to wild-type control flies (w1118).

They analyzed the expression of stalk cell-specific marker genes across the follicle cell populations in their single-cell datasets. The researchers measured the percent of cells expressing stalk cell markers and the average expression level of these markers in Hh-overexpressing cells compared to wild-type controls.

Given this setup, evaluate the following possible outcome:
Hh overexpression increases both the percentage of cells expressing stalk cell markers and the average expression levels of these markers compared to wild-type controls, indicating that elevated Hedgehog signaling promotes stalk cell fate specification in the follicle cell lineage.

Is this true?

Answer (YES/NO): YES